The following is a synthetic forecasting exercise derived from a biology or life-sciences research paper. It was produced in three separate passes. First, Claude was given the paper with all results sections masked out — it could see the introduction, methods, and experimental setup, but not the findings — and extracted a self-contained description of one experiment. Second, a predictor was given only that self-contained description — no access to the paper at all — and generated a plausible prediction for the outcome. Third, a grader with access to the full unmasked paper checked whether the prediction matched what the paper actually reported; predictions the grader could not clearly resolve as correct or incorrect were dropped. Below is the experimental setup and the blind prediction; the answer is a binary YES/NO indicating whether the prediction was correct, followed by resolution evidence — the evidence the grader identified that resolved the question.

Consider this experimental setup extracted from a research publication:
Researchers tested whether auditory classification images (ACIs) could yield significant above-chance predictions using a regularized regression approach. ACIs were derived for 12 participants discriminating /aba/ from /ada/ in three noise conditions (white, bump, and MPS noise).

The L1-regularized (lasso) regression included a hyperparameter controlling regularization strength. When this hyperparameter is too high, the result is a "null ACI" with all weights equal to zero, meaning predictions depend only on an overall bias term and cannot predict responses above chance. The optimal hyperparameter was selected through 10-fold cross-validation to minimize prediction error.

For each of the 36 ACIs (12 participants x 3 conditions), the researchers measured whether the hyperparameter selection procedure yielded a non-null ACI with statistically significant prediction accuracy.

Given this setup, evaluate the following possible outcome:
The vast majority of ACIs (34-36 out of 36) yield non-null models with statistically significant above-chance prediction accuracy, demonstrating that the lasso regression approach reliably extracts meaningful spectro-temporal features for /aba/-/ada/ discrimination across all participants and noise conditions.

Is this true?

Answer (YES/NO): NO